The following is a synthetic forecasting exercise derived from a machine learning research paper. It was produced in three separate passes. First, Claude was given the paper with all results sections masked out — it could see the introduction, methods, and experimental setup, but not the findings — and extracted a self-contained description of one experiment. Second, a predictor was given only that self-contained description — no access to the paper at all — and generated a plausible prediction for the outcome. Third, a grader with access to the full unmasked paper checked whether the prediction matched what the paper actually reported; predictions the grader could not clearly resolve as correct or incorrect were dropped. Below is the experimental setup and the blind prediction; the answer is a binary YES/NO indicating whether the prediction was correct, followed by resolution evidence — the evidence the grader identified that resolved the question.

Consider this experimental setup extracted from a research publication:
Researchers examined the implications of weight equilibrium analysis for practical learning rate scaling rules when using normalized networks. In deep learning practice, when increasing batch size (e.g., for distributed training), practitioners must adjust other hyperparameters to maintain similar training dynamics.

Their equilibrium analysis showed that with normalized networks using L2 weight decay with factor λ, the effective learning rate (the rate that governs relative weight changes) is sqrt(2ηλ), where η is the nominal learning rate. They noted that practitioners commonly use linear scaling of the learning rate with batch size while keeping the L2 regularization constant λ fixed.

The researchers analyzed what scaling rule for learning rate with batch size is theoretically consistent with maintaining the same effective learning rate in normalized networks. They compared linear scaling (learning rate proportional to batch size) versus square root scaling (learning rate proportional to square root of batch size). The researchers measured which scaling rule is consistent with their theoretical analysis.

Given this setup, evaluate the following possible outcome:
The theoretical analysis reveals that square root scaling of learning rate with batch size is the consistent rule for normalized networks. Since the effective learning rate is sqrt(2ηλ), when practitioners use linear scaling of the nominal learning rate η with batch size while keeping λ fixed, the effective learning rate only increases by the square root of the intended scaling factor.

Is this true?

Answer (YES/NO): YES